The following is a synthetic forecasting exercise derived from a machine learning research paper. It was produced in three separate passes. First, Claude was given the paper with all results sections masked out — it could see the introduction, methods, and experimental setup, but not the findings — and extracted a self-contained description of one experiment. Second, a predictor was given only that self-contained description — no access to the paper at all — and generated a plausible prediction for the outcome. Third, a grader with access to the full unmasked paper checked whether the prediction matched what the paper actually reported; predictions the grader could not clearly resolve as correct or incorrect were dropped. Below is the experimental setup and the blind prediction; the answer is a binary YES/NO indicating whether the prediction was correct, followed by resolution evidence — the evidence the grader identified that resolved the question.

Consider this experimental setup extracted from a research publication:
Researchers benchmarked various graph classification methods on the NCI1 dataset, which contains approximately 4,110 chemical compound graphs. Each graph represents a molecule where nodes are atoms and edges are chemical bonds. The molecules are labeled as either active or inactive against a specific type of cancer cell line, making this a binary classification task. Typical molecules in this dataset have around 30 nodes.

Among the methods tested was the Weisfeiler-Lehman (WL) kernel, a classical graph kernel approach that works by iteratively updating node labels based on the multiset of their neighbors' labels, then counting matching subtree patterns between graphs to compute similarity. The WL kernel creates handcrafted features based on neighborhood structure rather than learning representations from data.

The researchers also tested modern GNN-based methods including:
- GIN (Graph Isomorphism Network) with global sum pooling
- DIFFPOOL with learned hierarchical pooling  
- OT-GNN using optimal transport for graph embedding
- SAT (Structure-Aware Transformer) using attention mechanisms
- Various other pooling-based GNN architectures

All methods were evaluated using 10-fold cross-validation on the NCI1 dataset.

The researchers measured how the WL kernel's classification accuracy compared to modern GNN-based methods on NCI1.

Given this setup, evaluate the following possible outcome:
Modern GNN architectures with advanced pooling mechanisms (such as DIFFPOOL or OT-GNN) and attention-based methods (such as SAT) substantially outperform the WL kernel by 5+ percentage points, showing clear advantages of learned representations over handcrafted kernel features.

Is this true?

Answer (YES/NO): NO